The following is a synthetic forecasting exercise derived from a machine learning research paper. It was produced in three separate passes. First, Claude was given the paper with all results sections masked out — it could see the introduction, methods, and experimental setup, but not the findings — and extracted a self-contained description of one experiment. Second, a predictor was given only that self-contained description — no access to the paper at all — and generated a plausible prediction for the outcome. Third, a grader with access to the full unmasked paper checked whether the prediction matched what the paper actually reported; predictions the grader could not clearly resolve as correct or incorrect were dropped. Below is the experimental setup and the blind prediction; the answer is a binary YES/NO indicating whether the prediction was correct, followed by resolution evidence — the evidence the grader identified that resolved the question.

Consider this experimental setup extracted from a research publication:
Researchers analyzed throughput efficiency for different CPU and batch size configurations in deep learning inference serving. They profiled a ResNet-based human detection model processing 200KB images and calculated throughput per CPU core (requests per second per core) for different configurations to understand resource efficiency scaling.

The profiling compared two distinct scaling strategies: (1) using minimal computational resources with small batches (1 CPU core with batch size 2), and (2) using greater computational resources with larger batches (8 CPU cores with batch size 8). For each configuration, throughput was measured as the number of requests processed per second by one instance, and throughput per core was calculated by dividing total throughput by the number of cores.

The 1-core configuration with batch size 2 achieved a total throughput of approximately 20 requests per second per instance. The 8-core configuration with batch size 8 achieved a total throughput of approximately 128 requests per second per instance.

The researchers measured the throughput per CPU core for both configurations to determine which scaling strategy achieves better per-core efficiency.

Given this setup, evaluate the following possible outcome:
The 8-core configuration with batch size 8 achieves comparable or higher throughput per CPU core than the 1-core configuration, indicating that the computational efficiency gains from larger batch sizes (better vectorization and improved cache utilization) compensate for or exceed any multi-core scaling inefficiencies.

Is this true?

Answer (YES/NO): NO